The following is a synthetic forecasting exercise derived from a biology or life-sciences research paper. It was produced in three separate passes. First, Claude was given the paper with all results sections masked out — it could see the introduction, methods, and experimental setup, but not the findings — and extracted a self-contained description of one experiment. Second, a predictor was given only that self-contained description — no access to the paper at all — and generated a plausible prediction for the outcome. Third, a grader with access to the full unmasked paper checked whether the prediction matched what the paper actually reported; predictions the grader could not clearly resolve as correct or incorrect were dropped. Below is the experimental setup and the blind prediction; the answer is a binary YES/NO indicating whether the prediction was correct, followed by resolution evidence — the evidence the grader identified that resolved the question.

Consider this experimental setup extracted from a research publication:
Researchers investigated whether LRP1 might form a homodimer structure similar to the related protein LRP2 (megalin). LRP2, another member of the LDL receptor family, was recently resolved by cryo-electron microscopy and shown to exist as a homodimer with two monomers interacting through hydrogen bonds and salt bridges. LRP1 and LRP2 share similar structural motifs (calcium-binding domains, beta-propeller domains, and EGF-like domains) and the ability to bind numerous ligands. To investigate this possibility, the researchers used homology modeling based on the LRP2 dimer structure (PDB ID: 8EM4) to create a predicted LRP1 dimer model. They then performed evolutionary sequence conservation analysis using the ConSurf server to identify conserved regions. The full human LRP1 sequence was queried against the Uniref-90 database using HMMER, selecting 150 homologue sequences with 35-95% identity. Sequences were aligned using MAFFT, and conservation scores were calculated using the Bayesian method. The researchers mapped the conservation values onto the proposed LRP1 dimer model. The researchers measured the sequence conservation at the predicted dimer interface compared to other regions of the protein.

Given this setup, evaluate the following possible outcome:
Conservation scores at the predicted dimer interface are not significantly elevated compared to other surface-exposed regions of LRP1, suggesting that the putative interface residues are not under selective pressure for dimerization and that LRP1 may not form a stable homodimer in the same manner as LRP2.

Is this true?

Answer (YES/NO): NO